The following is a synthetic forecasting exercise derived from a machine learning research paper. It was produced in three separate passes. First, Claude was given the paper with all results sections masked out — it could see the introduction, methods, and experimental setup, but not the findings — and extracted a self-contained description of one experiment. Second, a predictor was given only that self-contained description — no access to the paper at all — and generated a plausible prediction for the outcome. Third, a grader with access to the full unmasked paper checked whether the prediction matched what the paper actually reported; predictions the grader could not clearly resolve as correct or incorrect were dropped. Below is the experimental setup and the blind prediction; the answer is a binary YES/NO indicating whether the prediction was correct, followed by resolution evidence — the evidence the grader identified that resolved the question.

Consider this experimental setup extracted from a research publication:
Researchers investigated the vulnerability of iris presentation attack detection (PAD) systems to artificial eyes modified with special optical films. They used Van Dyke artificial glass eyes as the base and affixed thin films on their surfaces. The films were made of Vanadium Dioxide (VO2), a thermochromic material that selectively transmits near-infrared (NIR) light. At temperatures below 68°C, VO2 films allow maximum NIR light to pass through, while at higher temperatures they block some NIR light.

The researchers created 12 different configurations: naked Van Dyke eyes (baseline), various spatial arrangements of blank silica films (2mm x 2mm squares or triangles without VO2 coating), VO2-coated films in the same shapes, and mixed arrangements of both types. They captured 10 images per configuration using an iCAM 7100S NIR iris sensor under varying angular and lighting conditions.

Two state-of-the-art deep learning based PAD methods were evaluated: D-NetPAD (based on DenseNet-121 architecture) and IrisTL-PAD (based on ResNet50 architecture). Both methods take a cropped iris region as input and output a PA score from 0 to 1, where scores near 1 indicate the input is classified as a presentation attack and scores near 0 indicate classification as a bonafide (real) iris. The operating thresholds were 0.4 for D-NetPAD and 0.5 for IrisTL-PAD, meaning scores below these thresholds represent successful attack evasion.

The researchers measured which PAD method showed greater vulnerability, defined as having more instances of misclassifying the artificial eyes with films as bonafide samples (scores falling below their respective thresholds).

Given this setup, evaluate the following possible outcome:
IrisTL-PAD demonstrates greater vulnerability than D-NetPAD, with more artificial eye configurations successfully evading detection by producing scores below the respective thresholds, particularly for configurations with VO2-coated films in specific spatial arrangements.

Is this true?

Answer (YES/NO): YES